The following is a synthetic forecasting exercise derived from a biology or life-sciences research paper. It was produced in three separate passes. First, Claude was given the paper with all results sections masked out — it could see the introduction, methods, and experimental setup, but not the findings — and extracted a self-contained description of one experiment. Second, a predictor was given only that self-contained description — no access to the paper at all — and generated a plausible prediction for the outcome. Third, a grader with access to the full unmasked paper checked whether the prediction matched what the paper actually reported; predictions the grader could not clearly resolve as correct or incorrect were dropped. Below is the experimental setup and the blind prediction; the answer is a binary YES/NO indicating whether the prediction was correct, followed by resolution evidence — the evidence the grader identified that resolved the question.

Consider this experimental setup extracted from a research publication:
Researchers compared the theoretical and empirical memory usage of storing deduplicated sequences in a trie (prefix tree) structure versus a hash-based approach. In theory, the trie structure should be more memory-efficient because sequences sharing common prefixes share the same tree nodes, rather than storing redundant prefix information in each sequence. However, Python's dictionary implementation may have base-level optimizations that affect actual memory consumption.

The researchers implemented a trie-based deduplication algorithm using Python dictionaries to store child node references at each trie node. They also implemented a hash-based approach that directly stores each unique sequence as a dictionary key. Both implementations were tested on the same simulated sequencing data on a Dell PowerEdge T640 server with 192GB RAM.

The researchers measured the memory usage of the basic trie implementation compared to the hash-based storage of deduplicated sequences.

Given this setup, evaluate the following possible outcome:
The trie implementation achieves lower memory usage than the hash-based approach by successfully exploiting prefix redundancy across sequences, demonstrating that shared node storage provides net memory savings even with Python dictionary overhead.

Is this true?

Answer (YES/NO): NO